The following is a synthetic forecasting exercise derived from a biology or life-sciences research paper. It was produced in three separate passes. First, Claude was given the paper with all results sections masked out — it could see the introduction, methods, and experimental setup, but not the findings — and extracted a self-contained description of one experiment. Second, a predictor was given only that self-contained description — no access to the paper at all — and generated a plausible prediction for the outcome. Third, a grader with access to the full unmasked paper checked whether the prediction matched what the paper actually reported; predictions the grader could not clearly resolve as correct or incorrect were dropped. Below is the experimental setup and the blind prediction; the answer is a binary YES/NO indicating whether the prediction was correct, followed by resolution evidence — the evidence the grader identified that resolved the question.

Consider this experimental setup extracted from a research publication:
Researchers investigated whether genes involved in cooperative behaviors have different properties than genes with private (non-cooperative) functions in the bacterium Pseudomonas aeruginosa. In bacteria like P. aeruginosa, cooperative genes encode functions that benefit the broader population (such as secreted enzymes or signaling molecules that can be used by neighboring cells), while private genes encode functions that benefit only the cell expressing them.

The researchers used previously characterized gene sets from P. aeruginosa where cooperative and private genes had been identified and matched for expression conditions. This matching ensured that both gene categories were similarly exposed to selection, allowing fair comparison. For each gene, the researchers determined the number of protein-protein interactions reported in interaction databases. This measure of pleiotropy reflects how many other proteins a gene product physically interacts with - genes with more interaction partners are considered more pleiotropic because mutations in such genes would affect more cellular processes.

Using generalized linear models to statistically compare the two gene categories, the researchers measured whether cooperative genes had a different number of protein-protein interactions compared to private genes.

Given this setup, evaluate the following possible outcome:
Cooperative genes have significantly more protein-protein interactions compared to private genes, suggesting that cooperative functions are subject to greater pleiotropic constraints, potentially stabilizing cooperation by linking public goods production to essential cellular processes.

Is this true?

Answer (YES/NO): YES